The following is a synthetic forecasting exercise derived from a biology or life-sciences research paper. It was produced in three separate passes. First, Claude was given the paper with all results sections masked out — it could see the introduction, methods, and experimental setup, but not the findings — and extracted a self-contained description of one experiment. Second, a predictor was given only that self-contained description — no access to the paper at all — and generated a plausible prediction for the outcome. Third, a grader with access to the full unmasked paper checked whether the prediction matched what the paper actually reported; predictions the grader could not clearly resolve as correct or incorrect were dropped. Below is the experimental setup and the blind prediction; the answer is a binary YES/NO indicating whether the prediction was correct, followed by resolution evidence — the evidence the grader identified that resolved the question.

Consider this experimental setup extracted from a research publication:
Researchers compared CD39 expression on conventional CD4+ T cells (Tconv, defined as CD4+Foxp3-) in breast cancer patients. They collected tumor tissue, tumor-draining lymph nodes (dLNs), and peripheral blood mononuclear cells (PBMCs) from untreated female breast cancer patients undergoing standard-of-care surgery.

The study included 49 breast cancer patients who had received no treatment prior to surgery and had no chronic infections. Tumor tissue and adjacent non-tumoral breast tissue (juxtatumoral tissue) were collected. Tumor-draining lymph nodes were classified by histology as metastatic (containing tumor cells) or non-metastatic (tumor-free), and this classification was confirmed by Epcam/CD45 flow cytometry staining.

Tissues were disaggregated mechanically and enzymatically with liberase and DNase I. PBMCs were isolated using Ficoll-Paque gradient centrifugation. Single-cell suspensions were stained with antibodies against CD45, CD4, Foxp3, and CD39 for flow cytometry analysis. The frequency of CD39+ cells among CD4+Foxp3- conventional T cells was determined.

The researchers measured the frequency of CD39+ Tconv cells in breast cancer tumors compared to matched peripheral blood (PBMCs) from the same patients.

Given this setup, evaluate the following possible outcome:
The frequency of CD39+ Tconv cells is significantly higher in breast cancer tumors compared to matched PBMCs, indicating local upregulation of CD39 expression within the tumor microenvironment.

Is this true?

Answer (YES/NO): YES